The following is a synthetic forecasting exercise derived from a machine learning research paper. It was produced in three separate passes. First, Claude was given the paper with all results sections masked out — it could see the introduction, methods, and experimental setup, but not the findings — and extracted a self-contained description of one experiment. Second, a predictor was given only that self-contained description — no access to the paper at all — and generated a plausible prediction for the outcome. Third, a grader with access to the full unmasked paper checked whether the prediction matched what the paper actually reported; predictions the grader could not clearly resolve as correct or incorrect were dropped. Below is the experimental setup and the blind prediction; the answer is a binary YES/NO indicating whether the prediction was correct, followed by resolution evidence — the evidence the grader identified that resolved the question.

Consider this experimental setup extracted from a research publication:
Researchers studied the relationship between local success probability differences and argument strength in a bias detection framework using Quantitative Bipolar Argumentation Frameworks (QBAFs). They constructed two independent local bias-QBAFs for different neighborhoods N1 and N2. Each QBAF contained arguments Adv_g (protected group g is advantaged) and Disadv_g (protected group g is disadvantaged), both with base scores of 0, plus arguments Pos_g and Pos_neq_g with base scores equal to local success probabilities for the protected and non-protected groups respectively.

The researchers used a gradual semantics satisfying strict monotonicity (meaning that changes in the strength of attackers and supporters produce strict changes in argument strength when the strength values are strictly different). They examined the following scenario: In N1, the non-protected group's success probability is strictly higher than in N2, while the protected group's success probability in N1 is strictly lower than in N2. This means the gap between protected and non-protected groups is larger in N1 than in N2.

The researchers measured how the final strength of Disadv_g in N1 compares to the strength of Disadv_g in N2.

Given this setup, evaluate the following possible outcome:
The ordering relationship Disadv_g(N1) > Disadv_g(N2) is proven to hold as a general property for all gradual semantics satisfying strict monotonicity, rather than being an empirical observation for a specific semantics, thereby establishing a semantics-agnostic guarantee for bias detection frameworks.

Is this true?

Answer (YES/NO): YES